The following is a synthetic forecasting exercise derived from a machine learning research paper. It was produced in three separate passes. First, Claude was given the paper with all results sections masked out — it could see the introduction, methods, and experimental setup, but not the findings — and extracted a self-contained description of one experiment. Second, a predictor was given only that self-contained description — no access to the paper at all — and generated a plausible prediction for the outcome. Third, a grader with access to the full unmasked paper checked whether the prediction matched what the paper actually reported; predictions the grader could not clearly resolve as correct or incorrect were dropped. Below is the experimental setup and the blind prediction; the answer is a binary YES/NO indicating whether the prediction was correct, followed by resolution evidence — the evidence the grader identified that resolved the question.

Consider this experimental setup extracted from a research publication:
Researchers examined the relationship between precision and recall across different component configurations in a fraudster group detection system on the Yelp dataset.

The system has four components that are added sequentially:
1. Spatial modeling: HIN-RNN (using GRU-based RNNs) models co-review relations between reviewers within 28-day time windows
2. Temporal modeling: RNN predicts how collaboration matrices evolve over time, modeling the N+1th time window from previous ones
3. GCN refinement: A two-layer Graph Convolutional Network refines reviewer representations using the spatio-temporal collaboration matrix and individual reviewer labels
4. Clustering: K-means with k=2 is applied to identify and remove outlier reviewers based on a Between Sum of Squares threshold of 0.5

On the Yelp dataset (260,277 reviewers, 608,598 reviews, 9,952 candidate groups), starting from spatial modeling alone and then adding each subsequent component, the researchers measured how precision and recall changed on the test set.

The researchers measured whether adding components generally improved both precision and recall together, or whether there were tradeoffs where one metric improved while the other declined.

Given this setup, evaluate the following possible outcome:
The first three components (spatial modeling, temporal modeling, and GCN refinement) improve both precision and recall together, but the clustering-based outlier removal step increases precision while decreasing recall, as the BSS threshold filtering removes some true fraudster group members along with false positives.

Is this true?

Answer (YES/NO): NO